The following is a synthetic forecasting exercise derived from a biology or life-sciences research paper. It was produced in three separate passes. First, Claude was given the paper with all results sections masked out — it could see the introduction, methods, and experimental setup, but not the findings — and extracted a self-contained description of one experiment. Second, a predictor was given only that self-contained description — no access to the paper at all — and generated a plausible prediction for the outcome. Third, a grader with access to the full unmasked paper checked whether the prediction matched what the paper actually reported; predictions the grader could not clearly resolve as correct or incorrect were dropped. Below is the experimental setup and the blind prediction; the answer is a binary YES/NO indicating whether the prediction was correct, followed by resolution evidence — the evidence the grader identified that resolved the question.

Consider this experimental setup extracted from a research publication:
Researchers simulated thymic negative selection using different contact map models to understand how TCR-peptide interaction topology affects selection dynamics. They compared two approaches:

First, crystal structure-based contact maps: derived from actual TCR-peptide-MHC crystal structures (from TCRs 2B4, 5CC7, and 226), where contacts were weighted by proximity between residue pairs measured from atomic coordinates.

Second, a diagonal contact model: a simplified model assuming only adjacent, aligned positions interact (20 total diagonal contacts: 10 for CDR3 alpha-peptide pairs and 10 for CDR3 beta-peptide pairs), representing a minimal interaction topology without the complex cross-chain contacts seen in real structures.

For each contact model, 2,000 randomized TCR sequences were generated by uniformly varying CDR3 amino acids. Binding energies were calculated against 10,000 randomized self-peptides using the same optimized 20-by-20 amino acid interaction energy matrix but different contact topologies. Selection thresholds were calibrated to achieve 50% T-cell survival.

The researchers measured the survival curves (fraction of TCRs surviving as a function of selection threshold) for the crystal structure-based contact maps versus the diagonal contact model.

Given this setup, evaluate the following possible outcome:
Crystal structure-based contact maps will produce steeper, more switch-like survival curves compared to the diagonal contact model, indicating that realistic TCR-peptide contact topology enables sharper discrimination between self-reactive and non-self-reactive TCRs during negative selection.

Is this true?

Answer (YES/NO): NO